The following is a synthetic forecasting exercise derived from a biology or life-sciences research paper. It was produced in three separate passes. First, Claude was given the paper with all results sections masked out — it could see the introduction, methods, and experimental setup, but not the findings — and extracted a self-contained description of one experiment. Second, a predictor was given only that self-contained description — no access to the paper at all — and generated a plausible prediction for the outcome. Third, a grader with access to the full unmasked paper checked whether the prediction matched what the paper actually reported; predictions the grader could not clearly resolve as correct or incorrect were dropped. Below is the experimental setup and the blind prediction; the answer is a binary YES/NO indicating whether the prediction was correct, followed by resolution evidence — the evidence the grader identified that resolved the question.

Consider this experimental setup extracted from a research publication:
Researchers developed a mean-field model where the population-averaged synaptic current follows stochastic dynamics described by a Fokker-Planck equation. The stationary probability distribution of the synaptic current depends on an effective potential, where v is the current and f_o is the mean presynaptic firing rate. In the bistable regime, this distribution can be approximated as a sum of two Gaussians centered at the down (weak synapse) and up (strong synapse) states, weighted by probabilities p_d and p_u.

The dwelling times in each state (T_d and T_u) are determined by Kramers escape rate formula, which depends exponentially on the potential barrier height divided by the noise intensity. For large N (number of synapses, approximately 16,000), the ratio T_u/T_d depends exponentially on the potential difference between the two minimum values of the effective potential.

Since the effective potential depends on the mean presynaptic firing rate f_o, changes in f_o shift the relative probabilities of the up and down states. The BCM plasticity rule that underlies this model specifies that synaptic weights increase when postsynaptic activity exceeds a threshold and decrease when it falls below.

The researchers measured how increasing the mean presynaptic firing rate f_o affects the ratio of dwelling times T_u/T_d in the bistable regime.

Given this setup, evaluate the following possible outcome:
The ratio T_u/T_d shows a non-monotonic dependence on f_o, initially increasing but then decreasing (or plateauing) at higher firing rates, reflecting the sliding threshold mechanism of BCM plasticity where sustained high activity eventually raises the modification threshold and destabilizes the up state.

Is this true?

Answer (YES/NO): NO